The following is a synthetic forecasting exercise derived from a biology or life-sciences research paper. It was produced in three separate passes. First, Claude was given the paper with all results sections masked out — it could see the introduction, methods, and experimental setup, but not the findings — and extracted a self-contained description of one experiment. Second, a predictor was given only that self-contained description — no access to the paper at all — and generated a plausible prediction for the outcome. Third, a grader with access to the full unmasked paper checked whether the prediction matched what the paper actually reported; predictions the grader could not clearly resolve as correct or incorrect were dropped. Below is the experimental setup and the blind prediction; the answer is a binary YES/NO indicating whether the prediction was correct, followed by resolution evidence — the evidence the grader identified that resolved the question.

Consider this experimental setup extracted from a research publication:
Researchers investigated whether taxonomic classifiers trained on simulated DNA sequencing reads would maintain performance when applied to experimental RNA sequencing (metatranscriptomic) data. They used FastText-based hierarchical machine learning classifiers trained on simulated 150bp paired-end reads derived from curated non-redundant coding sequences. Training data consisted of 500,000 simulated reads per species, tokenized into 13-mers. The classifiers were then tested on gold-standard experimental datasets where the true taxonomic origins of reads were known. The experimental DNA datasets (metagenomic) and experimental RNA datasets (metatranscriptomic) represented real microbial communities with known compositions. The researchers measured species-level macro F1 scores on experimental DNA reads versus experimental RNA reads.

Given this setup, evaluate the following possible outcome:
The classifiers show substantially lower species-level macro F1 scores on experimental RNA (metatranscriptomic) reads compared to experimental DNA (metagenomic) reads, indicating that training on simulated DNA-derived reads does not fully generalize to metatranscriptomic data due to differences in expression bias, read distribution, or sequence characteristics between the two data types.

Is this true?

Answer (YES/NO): YES